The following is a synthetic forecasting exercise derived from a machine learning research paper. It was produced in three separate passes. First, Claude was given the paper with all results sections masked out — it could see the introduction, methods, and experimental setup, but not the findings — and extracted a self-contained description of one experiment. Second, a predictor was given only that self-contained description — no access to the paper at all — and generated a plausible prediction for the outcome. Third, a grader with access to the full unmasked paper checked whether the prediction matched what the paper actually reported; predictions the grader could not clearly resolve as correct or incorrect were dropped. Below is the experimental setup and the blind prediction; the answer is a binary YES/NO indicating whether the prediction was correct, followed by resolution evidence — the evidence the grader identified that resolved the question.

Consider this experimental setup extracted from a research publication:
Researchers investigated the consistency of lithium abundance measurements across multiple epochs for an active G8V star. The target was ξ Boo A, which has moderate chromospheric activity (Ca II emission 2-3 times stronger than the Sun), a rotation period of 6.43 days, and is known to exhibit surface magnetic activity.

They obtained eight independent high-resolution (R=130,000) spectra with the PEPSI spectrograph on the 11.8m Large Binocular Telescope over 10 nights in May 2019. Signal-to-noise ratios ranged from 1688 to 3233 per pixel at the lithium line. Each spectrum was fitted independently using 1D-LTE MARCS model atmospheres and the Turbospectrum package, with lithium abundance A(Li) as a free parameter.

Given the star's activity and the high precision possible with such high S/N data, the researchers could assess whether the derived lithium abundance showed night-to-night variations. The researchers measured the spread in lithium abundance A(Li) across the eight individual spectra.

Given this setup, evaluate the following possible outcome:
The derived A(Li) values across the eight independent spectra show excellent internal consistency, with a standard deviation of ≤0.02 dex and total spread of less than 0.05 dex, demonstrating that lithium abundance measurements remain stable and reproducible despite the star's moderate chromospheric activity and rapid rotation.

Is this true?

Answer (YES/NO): YES